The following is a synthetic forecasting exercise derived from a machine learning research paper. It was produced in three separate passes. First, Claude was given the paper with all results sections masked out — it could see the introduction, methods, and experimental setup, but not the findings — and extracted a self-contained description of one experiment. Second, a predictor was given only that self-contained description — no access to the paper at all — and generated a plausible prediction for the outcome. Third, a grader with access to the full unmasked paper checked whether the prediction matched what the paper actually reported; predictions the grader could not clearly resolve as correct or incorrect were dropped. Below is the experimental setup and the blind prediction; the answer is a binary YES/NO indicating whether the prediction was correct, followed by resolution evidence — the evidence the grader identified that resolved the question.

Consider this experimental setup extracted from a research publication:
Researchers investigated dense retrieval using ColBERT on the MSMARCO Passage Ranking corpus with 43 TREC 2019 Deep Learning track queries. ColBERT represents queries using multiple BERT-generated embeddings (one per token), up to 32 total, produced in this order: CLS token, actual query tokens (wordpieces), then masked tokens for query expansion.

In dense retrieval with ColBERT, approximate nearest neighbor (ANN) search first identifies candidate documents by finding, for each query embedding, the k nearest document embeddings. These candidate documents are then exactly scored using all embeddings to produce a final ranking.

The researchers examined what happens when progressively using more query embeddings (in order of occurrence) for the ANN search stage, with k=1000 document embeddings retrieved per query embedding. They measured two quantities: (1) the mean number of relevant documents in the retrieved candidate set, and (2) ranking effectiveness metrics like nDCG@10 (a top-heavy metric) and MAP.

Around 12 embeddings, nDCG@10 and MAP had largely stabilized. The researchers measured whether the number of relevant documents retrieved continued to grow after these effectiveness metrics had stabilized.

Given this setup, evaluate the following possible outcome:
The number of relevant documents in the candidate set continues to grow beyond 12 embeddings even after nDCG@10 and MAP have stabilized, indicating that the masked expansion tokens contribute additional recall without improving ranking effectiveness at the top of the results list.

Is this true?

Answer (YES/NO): YES